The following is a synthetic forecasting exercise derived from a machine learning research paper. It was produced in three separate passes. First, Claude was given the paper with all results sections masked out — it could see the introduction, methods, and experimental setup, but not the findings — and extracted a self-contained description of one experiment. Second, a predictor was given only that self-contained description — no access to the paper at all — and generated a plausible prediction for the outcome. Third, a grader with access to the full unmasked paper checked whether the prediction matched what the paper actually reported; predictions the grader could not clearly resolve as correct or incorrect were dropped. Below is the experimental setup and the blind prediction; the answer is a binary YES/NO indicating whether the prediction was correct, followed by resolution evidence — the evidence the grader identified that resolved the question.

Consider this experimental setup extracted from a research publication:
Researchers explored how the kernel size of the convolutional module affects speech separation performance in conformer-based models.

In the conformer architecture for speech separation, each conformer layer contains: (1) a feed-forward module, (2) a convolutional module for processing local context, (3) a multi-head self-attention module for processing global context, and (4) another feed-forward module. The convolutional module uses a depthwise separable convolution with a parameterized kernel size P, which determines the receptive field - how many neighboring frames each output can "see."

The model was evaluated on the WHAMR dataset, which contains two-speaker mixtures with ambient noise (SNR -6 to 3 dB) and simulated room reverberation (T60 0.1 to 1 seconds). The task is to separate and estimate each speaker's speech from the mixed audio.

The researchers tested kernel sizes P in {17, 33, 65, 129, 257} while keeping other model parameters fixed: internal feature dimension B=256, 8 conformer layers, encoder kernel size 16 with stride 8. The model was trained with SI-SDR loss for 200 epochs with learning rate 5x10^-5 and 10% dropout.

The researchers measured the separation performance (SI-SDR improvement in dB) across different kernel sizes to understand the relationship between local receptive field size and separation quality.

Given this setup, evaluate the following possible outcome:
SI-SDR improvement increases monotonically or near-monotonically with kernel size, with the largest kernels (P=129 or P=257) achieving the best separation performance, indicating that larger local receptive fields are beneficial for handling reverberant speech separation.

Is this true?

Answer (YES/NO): NO